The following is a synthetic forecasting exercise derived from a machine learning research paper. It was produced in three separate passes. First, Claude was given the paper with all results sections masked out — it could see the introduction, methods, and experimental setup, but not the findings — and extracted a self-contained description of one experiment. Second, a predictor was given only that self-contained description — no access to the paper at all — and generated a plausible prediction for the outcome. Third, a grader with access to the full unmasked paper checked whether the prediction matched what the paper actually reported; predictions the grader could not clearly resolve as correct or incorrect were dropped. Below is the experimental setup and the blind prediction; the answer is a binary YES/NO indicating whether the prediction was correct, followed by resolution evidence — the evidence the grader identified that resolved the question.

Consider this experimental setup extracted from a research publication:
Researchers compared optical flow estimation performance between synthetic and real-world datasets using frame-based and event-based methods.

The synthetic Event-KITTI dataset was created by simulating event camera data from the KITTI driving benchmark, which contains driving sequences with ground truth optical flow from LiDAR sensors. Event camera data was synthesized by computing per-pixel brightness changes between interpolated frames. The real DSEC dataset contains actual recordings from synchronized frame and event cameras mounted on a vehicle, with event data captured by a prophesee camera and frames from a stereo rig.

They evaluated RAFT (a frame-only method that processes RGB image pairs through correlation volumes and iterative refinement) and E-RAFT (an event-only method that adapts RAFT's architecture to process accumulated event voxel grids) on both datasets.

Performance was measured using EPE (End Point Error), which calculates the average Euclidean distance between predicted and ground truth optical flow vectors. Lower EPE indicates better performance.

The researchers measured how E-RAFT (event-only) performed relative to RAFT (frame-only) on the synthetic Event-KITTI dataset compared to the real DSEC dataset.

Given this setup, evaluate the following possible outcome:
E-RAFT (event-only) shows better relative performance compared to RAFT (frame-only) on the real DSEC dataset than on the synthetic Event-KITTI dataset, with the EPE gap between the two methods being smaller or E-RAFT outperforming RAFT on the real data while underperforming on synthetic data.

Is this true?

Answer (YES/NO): YES